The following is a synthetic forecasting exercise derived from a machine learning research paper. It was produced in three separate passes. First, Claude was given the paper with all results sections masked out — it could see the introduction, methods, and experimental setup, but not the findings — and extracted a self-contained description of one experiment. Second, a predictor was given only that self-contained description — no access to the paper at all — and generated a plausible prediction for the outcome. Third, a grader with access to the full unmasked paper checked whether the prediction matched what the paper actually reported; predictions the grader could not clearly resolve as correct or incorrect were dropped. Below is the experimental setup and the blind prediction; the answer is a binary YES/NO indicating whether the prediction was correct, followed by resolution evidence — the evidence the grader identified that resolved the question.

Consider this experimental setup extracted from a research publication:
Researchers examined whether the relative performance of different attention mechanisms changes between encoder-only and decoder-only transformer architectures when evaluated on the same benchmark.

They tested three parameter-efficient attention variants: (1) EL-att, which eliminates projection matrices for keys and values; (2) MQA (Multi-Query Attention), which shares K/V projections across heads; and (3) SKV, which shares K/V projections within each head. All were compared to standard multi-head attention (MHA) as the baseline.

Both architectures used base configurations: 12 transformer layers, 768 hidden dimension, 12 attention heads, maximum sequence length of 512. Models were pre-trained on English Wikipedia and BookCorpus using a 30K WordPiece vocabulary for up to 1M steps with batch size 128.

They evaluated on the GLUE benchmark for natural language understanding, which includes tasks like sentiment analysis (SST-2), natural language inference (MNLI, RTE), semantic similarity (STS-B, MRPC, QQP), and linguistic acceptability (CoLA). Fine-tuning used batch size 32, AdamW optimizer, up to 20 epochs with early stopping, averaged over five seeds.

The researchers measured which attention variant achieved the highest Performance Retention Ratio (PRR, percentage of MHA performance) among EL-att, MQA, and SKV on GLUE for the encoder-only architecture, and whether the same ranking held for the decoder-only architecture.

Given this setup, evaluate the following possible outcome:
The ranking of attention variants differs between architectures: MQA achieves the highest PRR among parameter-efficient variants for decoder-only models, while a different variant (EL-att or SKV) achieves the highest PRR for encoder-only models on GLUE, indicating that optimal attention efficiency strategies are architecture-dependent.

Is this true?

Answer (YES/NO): NO